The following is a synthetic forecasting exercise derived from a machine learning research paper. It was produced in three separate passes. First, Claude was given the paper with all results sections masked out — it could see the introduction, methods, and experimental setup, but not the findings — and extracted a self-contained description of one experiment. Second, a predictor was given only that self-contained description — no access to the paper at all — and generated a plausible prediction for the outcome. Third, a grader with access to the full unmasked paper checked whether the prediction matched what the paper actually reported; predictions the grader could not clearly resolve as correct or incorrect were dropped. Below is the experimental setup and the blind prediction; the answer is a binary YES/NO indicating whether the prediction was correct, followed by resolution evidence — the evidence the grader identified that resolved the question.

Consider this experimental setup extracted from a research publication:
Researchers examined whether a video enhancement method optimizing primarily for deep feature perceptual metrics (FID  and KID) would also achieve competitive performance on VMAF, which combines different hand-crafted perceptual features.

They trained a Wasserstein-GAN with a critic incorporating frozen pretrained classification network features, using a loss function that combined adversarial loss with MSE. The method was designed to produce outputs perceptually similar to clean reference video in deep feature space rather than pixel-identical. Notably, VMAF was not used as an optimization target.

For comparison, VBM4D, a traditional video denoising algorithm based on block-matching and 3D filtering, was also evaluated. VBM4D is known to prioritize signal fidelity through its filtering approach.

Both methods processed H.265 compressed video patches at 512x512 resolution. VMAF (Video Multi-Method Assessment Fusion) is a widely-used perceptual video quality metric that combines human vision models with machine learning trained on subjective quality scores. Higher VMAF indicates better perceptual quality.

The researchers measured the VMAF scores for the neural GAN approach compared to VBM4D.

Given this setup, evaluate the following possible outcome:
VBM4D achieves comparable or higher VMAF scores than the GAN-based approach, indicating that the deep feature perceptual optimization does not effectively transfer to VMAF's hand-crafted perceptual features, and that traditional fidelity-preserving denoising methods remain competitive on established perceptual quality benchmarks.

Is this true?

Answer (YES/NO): NO